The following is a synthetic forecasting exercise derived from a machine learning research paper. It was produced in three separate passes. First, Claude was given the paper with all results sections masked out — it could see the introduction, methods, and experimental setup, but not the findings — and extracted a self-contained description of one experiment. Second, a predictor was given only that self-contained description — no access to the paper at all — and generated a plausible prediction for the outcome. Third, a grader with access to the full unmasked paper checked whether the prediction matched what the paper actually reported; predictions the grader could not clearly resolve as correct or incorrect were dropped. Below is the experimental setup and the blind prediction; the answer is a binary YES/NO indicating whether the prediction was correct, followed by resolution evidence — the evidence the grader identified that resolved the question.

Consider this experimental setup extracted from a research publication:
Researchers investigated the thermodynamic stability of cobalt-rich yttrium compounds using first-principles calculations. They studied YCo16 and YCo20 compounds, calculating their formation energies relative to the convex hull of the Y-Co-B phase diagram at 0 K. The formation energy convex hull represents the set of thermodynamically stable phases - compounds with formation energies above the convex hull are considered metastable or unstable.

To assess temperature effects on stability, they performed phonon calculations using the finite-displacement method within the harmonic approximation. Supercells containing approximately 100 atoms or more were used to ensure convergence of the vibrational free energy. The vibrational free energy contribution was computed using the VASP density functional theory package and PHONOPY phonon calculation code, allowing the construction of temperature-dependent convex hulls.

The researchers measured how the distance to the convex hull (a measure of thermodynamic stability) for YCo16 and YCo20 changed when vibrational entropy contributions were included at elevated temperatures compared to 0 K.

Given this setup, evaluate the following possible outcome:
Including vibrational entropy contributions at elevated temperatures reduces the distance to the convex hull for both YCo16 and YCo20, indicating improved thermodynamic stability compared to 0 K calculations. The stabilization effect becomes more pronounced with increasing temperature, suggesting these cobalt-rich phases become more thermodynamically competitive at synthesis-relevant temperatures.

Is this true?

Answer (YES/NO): YES